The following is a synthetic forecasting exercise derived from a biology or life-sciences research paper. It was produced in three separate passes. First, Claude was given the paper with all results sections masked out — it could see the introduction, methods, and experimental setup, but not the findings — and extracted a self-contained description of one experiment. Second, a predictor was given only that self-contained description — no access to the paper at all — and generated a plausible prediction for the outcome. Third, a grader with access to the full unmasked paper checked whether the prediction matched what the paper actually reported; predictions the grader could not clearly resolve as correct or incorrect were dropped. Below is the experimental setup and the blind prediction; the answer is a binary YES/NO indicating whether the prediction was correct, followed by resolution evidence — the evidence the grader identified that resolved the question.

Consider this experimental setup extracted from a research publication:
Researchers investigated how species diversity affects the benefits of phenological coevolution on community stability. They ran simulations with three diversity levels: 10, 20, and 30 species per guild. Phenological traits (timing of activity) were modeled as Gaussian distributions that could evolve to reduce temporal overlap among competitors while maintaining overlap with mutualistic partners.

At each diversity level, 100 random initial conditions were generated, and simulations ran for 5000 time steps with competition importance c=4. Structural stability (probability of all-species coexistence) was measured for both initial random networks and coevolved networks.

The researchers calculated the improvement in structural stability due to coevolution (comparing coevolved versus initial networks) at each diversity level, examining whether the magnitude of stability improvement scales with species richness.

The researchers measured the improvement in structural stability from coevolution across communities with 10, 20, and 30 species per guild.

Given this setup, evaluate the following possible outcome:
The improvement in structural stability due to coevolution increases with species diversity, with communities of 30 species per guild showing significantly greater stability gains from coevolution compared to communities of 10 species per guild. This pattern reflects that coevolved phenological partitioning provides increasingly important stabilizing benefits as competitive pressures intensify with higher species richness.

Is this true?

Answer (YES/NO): YES